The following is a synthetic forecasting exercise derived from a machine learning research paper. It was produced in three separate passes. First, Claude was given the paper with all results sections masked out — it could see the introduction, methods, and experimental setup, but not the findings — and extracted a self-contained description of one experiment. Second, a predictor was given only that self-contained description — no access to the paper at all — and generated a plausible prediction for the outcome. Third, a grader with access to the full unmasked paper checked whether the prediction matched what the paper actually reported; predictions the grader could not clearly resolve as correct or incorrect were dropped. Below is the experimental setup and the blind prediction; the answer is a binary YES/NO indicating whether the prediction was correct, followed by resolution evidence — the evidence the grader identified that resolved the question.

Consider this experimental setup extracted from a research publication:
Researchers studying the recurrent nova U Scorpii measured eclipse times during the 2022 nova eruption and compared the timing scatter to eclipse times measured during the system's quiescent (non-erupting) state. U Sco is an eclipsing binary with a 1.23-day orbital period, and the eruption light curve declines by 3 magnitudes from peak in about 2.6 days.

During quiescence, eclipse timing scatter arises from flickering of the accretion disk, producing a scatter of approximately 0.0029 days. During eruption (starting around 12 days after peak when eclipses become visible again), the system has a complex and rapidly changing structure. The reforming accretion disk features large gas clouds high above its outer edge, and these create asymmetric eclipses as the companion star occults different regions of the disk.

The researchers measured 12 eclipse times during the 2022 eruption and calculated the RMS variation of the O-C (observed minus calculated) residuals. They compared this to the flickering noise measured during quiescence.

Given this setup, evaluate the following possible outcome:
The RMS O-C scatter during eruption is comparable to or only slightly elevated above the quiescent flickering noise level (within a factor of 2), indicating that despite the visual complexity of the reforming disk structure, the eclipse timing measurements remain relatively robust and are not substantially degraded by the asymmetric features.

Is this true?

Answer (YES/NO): NO